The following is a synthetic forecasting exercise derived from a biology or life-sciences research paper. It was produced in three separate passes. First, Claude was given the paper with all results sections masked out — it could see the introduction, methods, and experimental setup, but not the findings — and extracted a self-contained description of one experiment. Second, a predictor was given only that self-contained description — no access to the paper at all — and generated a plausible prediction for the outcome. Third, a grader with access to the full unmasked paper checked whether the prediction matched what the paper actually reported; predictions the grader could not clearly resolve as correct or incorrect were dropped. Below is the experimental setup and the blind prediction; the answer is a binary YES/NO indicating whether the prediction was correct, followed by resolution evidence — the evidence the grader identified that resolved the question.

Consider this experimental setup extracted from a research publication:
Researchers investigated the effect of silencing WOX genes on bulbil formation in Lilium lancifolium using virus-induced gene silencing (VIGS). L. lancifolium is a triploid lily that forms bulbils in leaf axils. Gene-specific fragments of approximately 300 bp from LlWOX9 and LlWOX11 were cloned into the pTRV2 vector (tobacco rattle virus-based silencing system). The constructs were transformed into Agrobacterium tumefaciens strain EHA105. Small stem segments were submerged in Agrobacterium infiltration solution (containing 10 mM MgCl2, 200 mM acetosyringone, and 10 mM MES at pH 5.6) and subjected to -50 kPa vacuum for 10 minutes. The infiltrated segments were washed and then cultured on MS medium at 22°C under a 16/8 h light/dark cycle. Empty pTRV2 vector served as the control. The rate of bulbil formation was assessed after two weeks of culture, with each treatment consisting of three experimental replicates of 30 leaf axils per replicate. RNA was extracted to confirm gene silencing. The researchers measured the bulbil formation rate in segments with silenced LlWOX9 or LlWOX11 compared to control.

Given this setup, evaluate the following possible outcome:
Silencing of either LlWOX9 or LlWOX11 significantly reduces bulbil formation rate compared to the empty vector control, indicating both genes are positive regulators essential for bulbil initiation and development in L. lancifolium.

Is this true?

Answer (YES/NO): YES